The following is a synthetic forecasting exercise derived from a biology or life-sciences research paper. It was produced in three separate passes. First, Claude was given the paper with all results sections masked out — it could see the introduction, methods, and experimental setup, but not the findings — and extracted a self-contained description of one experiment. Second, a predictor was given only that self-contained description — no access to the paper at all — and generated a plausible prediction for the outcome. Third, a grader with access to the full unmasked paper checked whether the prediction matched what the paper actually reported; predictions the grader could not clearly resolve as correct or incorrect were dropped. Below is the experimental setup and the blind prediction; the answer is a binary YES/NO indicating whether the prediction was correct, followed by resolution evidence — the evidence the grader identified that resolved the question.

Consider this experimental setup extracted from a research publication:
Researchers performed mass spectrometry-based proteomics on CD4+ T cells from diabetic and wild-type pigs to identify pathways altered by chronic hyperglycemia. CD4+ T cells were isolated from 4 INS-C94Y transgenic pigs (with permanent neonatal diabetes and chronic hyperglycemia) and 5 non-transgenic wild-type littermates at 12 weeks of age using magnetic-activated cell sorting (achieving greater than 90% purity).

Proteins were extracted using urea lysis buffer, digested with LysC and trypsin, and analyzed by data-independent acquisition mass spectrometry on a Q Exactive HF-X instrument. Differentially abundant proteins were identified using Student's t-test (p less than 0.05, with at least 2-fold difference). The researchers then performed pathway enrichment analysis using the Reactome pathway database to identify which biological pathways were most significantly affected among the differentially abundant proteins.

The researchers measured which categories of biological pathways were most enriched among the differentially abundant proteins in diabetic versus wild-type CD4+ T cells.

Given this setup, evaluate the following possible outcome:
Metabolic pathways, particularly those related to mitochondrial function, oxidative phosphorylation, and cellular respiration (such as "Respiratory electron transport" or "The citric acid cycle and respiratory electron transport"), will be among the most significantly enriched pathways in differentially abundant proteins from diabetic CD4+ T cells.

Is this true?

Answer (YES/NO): NO